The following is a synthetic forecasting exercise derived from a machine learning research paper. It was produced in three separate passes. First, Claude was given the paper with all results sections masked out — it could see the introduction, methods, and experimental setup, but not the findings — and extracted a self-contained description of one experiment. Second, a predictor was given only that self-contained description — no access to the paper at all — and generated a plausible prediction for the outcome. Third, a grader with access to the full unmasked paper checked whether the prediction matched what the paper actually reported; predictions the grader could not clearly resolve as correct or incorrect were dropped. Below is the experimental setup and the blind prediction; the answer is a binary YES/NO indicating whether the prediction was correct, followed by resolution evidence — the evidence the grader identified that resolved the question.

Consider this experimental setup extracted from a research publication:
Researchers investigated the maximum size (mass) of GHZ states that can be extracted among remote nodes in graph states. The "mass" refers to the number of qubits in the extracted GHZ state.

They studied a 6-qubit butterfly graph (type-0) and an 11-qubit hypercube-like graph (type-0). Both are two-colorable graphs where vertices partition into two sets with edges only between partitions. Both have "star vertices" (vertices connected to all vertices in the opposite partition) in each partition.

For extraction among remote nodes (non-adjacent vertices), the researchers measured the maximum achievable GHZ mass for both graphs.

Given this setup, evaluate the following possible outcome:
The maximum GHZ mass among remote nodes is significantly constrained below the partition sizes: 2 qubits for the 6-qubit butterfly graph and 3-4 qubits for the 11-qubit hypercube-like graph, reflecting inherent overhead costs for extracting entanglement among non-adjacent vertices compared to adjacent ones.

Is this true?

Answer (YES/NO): NO